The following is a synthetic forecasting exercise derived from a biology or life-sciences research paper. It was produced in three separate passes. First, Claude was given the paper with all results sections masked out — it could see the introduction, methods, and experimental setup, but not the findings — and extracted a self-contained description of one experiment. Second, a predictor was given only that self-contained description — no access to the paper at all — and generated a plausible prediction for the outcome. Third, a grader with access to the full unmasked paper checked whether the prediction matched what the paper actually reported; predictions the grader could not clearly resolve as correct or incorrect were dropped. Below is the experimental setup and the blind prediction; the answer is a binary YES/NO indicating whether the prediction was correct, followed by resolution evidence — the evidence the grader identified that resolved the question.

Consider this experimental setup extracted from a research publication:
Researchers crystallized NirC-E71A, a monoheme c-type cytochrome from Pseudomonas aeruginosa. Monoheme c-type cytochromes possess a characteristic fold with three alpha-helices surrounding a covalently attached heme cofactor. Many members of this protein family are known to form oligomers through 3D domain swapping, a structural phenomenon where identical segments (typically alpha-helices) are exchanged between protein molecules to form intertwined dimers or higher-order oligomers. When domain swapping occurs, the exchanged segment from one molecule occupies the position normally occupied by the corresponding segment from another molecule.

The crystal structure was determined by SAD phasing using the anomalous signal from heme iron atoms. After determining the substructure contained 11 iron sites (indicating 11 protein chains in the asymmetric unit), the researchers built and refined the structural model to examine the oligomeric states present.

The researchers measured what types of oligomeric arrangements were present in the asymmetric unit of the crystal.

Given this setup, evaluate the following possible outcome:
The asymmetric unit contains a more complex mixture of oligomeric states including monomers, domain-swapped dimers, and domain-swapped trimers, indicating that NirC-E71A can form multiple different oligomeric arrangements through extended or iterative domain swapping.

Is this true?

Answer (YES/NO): NO